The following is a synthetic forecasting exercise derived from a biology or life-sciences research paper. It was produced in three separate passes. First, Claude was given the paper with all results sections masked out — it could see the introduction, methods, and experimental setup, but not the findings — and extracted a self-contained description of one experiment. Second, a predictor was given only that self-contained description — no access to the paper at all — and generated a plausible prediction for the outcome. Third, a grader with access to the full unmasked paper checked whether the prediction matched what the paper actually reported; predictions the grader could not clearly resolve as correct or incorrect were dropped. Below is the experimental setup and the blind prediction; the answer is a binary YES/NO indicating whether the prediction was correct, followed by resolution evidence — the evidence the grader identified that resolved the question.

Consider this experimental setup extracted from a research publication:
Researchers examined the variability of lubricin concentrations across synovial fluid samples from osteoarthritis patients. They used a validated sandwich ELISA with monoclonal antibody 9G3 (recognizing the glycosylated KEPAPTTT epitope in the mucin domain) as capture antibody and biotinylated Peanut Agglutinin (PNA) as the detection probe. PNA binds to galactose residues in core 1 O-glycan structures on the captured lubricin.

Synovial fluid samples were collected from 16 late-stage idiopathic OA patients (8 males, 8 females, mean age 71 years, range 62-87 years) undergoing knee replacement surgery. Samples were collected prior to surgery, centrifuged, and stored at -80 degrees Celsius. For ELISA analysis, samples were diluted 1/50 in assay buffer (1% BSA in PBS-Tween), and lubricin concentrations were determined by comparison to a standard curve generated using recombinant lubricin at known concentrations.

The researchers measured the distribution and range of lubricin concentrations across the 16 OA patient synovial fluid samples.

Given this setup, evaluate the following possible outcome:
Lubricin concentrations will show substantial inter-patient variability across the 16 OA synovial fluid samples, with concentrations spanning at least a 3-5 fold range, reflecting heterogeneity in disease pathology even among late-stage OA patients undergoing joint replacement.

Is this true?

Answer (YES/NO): NO